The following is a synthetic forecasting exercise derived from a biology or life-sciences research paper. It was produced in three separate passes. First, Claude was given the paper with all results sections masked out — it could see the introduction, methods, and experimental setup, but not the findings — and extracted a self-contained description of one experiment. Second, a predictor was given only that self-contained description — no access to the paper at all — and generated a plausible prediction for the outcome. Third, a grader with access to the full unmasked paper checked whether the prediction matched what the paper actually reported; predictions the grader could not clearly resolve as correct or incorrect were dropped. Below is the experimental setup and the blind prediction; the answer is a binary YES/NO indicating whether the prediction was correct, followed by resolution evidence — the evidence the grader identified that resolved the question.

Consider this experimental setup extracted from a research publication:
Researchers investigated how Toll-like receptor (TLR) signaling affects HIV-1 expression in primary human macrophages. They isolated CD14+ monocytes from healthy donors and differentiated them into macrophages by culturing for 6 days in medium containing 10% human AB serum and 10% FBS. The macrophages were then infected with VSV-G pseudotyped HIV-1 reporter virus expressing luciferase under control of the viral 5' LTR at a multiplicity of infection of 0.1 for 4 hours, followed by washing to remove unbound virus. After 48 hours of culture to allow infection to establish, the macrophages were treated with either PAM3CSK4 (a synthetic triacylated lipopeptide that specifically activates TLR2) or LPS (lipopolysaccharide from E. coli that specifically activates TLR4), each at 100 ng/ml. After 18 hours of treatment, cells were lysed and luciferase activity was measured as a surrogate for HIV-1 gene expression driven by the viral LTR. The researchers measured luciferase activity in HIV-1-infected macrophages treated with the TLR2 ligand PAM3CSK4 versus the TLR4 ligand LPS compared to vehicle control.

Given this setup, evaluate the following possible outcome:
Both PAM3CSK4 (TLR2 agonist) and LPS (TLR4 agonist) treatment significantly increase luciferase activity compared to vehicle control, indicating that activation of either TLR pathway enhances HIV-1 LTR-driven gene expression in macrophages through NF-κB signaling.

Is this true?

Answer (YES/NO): NO